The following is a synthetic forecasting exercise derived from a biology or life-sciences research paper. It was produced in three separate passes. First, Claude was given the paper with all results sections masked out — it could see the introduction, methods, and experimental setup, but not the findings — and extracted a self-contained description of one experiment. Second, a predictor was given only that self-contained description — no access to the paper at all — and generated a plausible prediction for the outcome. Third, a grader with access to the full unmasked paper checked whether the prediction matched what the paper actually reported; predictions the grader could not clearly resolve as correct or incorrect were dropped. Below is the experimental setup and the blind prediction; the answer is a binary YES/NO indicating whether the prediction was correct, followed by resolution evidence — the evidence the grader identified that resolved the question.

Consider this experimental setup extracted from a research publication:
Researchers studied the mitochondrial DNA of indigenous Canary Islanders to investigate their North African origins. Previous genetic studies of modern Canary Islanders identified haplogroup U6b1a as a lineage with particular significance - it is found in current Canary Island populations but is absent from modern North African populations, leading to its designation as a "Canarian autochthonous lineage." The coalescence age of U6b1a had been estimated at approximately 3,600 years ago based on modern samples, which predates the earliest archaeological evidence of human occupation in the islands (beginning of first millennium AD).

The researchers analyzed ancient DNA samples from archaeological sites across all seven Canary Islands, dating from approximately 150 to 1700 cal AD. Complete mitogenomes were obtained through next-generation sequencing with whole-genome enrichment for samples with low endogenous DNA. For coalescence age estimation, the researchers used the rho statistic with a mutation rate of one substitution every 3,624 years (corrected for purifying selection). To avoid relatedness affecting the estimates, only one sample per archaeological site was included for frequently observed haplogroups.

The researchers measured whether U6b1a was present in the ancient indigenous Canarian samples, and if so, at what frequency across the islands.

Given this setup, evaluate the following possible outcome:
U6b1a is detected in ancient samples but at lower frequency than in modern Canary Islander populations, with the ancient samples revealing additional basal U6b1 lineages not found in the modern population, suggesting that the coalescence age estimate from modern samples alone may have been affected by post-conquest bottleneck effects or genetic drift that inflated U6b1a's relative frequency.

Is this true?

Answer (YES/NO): NO